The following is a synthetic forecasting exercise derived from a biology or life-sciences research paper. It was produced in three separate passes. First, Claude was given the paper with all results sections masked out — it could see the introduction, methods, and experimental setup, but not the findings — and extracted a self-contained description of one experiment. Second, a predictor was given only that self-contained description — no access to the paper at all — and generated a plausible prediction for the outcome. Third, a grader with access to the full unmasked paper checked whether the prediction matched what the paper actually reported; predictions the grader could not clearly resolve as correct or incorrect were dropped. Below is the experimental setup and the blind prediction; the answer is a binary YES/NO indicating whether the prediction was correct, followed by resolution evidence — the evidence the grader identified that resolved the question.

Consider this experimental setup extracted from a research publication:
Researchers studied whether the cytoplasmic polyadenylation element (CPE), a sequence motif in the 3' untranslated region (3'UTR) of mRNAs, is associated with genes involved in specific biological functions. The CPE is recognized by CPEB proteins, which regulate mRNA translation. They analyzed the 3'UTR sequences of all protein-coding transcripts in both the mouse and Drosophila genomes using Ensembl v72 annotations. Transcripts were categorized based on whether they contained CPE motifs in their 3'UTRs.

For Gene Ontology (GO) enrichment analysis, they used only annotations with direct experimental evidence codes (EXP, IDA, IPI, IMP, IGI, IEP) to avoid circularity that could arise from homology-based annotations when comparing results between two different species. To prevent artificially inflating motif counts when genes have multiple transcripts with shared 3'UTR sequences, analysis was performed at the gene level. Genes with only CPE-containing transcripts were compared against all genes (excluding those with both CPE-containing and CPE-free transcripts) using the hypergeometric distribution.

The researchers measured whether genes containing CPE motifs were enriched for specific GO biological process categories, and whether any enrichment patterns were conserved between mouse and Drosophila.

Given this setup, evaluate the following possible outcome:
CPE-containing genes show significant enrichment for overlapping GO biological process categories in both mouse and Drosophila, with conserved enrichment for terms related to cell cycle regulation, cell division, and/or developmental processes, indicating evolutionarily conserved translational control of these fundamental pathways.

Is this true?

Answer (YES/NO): YES